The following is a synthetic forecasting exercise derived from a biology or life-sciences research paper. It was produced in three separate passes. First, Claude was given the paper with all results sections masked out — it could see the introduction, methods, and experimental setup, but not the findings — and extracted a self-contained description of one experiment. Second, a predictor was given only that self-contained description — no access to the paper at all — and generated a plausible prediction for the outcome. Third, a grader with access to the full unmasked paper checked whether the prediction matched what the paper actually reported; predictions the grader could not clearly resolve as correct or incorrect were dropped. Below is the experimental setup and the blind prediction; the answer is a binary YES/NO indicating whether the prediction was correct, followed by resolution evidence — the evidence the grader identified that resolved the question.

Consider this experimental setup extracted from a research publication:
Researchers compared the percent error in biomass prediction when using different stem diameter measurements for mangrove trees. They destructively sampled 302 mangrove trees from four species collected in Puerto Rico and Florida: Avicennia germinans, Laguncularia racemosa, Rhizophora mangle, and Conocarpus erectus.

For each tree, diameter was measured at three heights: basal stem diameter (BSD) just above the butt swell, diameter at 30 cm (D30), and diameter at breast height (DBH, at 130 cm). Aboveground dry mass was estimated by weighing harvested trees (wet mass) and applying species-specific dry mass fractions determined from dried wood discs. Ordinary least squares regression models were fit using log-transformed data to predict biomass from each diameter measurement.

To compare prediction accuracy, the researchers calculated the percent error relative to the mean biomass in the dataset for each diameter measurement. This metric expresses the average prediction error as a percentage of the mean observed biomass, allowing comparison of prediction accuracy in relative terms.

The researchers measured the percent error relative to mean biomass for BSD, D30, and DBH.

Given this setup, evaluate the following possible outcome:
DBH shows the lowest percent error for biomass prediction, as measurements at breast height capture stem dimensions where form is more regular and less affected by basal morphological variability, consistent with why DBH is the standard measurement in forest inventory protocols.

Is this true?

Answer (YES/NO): NO